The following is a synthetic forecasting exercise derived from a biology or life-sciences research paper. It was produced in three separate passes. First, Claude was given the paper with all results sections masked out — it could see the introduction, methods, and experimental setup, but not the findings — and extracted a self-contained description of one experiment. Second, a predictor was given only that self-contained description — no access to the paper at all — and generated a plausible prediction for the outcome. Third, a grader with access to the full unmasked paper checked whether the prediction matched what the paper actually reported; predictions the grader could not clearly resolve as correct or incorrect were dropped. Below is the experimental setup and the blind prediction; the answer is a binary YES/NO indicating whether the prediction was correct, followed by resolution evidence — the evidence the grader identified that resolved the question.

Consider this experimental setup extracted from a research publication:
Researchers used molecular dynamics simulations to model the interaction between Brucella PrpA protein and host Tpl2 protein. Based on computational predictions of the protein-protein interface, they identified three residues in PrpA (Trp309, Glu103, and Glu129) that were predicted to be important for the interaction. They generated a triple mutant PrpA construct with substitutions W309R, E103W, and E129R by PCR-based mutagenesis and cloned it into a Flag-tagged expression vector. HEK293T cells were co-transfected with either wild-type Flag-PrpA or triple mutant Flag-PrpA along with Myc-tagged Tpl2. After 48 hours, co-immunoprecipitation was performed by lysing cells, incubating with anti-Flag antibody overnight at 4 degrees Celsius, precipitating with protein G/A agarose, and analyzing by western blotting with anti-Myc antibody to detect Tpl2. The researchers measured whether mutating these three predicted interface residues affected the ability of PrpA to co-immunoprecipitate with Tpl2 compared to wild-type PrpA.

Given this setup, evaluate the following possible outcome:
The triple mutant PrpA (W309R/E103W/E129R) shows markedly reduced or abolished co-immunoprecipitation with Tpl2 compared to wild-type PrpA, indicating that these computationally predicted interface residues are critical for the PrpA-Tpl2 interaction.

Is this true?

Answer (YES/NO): NO